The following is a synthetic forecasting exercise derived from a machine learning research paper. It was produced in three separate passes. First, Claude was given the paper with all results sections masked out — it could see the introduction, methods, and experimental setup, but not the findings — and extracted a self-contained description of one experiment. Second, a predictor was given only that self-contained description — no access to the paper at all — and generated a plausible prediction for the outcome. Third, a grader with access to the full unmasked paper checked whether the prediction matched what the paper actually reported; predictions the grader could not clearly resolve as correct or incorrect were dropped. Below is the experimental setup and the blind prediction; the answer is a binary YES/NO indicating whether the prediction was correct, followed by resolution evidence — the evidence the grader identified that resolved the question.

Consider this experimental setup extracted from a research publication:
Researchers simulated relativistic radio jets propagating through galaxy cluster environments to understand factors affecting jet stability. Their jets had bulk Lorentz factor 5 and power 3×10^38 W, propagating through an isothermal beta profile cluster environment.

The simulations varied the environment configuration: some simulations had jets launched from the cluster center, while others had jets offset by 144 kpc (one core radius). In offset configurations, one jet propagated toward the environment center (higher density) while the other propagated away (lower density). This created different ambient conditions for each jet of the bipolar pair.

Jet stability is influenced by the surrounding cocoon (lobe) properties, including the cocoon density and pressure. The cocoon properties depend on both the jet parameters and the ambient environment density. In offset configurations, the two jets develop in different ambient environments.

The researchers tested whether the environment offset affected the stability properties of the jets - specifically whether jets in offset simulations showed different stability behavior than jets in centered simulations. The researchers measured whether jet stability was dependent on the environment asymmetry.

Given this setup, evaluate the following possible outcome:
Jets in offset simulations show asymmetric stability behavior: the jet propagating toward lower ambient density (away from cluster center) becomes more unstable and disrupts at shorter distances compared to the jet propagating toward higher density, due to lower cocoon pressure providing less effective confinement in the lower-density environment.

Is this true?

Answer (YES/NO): NO